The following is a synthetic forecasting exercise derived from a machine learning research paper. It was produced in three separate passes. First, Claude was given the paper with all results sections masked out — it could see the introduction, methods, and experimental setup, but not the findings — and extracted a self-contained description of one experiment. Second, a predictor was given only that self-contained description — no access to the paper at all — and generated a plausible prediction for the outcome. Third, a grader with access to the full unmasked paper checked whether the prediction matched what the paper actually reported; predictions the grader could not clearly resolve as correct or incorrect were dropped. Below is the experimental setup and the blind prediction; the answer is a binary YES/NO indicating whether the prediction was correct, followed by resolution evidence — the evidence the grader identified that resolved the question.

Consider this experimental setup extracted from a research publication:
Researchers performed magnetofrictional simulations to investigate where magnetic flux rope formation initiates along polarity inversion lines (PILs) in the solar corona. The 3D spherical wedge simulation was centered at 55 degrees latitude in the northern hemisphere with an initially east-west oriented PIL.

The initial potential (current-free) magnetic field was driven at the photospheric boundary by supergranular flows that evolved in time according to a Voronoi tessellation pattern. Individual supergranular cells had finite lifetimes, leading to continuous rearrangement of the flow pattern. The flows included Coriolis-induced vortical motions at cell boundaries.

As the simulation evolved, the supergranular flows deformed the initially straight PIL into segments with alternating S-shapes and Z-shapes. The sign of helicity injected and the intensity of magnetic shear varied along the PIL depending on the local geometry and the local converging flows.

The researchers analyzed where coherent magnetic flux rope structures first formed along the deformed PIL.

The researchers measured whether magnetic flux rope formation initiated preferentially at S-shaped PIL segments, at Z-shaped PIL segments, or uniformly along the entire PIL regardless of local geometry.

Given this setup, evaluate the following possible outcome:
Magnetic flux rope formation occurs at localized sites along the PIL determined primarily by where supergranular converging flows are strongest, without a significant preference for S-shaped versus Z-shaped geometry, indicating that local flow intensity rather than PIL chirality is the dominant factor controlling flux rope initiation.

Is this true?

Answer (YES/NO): NO